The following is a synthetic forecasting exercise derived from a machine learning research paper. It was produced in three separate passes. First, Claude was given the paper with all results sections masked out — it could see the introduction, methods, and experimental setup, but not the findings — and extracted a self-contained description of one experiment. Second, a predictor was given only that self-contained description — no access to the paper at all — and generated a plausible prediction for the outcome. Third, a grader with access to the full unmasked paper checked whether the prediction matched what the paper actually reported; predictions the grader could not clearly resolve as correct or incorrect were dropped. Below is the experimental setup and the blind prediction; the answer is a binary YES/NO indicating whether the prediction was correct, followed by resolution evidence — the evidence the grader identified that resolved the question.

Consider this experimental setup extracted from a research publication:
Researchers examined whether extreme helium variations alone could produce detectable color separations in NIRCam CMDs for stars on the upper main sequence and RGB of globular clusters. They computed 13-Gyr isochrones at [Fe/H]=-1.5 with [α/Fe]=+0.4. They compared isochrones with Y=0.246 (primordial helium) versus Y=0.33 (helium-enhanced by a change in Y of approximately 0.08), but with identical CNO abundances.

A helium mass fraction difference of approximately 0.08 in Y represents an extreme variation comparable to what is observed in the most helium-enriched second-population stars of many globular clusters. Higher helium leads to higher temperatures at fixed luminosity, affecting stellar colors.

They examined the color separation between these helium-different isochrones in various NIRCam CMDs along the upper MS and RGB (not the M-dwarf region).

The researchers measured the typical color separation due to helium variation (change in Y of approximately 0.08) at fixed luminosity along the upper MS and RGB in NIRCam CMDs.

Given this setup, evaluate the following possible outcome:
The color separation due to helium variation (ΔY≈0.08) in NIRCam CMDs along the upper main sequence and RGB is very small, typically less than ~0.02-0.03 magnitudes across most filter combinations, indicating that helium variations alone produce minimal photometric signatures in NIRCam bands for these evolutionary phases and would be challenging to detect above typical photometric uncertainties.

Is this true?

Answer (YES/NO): NO